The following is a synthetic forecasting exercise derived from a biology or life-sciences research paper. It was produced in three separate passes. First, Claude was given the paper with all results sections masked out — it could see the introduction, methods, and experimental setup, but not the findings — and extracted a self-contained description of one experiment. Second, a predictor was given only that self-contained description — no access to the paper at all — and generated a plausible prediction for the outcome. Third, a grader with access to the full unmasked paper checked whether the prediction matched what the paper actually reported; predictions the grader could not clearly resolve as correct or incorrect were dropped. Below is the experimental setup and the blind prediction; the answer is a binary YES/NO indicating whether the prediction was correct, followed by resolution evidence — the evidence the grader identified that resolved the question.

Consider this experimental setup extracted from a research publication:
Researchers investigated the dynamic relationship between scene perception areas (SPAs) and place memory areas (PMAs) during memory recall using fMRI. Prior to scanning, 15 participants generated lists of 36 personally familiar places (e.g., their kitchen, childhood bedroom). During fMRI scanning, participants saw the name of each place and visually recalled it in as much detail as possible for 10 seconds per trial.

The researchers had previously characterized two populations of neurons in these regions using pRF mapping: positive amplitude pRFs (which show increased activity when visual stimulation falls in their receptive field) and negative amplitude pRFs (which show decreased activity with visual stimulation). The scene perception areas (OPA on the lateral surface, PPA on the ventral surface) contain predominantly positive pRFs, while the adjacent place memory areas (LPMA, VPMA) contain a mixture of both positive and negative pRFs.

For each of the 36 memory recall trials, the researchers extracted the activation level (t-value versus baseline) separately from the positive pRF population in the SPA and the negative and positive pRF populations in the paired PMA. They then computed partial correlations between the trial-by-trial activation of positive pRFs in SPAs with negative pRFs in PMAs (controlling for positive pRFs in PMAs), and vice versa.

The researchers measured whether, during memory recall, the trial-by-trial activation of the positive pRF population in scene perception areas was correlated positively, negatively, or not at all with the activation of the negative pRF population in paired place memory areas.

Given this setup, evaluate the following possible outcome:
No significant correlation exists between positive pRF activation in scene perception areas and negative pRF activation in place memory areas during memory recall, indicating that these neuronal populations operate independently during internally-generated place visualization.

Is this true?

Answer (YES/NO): NO